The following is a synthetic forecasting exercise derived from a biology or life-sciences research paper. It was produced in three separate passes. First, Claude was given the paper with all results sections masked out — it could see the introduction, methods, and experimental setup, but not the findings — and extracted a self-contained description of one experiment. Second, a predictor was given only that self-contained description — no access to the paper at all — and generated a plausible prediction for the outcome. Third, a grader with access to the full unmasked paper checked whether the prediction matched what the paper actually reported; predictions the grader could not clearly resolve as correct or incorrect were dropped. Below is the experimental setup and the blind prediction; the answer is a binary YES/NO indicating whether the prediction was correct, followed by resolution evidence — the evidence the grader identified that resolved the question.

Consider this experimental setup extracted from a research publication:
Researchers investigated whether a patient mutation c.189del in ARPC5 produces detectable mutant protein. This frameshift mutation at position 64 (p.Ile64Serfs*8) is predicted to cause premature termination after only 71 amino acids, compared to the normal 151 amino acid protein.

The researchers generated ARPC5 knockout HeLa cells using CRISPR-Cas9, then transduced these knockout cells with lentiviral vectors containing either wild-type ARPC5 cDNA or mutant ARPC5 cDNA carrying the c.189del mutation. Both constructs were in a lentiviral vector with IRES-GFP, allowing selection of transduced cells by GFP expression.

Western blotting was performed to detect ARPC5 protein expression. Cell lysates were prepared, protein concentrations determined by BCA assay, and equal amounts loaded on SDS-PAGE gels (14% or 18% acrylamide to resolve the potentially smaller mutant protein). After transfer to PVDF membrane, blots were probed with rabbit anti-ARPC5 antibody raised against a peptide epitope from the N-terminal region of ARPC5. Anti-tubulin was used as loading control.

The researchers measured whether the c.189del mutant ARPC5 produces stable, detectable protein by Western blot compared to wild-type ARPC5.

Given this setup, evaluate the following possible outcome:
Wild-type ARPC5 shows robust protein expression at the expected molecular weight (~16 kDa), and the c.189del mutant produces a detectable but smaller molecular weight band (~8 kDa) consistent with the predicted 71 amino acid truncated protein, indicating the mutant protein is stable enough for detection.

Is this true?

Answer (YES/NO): NO